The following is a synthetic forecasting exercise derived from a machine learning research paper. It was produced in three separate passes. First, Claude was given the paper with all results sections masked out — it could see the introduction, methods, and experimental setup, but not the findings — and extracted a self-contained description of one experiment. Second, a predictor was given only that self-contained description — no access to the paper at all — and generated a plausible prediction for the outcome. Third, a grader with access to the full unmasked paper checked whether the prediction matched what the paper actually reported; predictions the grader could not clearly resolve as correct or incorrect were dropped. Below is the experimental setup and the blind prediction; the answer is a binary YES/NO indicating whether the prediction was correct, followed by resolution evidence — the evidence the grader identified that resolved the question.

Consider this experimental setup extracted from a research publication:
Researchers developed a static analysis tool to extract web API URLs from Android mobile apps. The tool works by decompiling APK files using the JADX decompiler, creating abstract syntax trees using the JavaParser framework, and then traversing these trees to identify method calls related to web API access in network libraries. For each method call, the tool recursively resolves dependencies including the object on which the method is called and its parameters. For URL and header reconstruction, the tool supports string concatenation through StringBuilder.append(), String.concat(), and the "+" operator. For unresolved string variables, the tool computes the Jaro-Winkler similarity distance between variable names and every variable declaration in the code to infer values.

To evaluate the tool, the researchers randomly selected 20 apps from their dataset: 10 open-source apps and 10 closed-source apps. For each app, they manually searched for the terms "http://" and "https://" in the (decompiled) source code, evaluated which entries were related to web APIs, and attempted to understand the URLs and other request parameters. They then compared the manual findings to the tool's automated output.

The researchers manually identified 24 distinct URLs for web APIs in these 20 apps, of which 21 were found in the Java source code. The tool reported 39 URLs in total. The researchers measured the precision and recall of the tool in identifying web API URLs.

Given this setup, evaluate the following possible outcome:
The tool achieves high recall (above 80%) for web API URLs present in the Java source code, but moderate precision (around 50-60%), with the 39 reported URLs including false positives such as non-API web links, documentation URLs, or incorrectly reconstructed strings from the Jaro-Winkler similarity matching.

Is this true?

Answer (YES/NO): NO